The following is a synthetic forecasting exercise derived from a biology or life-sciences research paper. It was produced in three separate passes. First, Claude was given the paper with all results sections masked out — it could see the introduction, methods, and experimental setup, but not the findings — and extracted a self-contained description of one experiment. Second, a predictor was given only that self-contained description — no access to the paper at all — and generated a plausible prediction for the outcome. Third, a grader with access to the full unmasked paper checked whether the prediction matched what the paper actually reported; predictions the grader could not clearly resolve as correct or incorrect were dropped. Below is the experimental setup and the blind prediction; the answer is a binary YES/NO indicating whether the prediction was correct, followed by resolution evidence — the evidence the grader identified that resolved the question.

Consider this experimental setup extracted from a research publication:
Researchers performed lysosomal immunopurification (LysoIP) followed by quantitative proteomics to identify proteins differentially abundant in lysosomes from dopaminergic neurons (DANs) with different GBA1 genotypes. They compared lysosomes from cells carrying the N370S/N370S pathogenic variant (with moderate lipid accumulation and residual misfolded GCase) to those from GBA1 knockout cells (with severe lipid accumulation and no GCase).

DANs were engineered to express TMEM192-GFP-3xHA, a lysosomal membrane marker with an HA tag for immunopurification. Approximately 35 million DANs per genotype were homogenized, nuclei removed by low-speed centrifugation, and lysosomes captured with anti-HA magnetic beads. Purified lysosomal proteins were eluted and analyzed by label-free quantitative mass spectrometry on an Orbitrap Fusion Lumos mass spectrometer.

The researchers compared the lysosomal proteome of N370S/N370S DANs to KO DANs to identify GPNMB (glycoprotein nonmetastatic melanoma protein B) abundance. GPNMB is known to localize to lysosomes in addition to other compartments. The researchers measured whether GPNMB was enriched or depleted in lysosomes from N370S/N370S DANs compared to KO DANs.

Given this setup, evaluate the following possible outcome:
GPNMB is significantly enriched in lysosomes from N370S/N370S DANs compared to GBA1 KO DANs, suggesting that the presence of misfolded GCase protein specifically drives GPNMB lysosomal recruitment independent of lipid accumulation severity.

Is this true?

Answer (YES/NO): NO